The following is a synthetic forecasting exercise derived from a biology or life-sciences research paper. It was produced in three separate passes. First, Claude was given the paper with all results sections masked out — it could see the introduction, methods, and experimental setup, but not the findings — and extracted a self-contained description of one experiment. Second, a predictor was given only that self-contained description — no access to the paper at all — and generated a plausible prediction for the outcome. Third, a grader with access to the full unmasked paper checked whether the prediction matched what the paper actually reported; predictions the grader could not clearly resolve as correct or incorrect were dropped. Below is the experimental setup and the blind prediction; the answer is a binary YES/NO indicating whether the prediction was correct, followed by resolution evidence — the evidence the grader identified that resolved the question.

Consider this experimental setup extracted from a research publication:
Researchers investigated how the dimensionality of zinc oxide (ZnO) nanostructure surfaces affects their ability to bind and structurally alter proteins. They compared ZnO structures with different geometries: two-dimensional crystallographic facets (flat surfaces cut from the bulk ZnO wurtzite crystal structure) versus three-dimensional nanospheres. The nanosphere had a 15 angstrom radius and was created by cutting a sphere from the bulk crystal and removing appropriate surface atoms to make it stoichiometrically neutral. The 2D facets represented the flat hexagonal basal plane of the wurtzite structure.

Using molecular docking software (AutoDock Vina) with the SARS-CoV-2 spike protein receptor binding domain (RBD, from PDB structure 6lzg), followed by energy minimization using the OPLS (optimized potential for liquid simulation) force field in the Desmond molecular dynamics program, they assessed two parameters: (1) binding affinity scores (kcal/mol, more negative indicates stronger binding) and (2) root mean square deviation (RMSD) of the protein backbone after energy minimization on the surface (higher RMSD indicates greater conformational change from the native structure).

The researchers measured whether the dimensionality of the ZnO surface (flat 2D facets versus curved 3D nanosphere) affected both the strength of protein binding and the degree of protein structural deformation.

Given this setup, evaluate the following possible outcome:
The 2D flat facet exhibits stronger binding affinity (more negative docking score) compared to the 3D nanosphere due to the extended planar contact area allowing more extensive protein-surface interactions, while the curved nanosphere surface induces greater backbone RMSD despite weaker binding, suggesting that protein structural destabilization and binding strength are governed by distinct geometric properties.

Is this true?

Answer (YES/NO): NO